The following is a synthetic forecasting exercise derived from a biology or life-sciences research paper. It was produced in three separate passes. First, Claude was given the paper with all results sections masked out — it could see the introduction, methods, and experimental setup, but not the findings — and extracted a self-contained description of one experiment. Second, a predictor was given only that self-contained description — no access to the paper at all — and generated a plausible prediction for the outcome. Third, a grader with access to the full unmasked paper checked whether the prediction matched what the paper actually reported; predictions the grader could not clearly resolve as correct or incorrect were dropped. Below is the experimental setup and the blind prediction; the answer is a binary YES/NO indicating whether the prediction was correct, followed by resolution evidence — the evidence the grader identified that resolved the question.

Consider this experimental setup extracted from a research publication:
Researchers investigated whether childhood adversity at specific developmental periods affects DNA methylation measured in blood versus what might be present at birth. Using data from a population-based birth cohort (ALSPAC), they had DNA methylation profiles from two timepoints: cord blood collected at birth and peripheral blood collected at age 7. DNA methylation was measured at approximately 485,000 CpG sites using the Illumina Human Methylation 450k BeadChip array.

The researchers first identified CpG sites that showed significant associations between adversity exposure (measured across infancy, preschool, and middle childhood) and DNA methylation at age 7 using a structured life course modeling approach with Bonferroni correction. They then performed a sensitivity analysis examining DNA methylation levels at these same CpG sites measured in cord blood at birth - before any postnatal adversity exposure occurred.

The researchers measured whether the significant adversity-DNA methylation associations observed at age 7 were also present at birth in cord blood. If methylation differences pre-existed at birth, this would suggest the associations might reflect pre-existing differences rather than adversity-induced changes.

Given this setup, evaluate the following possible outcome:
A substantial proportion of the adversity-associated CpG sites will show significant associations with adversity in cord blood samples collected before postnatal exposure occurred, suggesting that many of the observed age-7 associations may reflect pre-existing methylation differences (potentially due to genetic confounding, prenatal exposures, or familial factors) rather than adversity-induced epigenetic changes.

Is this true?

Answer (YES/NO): NO